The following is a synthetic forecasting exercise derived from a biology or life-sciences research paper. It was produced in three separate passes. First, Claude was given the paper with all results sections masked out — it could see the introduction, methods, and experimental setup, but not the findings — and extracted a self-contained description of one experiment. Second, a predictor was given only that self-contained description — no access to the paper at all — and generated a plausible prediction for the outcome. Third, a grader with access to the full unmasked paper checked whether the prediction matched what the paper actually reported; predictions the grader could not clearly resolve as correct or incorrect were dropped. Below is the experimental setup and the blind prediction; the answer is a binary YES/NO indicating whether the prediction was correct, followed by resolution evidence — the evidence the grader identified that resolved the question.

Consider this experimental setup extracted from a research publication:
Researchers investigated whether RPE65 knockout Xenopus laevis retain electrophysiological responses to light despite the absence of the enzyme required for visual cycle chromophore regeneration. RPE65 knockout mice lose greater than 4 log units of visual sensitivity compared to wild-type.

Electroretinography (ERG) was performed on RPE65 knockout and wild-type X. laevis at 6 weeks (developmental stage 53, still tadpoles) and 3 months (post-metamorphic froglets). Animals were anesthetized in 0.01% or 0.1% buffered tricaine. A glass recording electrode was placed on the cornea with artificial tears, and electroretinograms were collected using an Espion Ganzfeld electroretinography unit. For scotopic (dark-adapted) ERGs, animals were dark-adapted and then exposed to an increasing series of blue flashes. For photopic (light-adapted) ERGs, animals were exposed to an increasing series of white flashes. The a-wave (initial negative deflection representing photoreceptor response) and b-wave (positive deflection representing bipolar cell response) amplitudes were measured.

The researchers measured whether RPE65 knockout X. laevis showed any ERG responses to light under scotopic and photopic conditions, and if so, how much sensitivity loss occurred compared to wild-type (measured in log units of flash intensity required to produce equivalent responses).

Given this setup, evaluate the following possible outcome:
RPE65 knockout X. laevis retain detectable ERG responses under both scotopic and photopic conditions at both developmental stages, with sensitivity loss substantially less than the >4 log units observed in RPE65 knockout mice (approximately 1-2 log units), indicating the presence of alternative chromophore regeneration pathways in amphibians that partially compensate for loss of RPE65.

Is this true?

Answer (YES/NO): YES